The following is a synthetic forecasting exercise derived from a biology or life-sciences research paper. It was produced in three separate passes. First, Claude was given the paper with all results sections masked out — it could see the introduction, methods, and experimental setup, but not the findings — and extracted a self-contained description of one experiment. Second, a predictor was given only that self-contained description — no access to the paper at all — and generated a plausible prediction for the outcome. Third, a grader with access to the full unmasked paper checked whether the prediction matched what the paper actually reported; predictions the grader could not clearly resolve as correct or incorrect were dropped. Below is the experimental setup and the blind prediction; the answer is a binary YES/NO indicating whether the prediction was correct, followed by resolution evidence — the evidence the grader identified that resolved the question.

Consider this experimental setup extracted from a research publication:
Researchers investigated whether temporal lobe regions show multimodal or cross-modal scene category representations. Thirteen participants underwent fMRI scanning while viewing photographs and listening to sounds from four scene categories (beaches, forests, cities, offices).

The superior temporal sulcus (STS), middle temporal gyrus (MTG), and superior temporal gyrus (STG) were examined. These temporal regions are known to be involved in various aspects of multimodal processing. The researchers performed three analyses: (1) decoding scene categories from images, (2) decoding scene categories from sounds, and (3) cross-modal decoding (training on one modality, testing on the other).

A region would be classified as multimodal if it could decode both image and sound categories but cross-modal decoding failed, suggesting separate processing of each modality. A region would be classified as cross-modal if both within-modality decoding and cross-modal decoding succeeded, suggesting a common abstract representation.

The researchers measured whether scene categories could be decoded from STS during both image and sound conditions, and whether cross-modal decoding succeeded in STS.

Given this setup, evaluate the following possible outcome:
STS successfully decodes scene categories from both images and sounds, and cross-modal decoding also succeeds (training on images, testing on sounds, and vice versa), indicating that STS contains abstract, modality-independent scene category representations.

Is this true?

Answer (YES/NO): NO